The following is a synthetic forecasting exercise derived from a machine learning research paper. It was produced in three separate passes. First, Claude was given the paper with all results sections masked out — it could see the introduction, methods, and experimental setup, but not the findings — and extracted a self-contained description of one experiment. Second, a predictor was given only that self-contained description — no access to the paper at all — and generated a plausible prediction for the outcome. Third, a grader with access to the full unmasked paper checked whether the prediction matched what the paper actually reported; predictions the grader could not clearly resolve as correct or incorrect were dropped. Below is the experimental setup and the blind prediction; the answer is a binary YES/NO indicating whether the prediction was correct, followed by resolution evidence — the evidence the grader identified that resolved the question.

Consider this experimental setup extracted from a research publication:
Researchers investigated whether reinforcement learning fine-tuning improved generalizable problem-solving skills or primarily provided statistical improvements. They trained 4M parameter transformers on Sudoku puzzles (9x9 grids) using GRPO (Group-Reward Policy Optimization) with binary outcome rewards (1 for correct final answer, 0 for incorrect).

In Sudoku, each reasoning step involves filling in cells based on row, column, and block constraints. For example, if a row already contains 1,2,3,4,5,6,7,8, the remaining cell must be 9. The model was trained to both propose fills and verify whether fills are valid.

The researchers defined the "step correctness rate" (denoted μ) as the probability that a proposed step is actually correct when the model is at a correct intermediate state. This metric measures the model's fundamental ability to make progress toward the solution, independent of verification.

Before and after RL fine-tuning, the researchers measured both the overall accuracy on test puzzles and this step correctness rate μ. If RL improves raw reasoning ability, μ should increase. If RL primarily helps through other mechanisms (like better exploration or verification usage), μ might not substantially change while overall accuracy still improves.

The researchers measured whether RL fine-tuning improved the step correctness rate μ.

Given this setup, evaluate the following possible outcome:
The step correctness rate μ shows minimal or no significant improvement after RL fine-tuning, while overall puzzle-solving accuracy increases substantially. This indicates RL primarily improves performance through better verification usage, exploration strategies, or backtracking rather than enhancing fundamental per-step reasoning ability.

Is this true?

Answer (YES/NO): NO